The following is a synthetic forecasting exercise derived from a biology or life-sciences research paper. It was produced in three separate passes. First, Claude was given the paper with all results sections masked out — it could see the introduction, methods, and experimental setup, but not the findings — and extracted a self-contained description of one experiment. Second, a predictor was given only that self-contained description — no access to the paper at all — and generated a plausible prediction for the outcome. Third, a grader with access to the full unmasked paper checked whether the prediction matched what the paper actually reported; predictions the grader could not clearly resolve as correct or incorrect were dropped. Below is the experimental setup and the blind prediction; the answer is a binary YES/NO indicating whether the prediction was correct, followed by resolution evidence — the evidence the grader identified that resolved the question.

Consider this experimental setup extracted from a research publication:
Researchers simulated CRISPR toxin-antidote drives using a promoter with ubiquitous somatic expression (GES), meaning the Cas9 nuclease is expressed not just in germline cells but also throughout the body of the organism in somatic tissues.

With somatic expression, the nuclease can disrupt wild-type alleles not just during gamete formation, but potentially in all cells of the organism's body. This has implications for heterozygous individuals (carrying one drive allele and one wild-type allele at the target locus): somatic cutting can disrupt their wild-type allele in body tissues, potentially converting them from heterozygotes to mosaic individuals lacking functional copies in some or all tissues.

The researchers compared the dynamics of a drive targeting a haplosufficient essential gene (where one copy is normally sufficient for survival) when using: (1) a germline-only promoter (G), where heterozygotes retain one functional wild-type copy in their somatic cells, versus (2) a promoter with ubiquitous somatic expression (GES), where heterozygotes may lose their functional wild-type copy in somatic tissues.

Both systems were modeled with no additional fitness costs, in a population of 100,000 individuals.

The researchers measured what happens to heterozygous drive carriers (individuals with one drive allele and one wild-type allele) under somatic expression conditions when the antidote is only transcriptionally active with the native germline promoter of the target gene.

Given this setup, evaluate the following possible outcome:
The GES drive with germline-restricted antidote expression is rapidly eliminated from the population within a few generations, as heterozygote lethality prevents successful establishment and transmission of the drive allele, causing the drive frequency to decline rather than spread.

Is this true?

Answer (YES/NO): NO